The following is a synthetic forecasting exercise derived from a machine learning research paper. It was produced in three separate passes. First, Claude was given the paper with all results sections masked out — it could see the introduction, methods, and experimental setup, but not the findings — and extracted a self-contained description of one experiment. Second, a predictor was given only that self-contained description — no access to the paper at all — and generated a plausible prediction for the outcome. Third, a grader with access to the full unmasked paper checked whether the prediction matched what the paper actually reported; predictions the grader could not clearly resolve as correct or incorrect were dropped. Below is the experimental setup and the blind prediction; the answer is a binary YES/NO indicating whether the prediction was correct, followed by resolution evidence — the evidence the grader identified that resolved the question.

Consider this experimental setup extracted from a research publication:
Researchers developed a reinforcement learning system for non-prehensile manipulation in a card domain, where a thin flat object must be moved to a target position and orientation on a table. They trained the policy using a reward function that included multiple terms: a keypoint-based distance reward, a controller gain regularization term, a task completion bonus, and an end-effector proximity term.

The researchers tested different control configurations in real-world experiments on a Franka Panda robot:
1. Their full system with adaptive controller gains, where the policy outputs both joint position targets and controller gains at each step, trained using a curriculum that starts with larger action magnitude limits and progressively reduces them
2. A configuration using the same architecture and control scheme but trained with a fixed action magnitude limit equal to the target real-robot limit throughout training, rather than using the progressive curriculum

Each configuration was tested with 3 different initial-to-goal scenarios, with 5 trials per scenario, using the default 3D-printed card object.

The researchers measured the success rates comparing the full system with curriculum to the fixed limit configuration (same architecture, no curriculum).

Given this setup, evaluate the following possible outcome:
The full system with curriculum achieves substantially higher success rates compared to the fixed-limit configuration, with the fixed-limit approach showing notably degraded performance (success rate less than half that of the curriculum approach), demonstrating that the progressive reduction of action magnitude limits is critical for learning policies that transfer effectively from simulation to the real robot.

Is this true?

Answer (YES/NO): NO